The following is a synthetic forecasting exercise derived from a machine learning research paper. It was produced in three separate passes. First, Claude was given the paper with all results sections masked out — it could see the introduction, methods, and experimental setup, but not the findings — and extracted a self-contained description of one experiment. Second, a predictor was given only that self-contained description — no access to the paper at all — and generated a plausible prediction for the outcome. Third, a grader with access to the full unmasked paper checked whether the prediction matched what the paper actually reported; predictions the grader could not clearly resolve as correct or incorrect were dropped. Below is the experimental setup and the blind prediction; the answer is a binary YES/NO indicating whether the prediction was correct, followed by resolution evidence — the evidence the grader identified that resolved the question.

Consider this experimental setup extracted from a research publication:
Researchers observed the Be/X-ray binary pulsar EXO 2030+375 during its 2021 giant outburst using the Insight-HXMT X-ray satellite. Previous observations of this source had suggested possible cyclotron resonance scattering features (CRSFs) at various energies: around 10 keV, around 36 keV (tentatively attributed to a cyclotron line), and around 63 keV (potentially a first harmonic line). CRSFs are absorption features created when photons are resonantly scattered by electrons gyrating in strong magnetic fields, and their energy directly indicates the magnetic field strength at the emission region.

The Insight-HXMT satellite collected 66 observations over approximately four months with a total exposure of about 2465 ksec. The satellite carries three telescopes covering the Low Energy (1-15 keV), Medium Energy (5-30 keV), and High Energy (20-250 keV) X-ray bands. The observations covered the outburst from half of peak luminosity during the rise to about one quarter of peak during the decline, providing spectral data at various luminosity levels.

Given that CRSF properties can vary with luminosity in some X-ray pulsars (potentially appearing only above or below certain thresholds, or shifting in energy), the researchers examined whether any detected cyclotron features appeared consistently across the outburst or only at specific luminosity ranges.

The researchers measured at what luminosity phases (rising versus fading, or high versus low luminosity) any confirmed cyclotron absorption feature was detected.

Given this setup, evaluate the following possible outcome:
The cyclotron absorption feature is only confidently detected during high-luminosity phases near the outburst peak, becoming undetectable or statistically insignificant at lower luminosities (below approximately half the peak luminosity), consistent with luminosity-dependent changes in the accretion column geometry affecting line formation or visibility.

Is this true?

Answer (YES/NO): NO